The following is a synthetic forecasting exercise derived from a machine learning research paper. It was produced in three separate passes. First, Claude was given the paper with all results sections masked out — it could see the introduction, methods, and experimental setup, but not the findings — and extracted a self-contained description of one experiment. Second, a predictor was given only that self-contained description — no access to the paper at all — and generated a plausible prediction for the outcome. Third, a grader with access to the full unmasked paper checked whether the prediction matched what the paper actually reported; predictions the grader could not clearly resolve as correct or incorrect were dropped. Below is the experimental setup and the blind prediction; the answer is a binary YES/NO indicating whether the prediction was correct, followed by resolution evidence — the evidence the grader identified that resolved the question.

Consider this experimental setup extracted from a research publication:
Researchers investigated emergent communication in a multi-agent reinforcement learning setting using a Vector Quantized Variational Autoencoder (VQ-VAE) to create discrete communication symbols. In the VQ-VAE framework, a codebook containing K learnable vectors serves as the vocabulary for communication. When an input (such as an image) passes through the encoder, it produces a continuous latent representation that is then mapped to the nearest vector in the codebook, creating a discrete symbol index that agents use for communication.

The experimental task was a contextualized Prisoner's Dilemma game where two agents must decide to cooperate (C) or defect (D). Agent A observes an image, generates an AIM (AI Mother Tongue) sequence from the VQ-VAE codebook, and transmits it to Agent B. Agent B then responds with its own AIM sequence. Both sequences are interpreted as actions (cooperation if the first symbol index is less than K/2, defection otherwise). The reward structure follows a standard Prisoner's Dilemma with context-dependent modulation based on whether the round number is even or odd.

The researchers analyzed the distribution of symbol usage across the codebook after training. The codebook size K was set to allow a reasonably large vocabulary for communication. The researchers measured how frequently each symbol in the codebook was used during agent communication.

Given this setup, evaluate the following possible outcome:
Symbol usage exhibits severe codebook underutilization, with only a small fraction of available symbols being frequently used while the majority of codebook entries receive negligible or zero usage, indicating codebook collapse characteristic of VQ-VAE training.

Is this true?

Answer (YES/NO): NO